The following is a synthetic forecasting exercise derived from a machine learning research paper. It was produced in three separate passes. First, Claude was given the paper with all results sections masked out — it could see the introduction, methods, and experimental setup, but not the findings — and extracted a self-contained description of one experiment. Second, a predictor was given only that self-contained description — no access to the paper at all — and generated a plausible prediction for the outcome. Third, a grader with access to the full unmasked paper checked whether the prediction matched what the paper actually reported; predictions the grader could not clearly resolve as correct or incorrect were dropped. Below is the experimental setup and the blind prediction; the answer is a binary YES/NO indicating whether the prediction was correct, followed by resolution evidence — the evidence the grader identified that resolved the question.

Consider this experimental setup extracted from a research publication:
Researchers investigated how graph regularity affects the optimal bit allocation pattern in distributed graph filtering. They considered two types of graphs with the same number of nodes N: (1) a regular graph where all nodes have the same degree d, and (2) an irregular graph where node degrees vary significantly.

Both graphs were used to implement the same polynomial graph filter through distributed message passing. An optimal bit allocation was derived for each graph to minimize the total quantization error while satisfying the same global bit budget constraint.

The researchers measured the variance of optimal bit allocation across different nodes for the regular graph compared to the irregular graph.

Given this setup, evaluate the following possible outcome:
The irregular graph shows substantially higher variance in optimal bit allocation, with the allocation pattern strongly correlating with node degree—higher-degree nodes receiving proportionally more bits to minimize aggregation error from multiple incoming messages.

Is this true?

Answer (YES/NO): NO